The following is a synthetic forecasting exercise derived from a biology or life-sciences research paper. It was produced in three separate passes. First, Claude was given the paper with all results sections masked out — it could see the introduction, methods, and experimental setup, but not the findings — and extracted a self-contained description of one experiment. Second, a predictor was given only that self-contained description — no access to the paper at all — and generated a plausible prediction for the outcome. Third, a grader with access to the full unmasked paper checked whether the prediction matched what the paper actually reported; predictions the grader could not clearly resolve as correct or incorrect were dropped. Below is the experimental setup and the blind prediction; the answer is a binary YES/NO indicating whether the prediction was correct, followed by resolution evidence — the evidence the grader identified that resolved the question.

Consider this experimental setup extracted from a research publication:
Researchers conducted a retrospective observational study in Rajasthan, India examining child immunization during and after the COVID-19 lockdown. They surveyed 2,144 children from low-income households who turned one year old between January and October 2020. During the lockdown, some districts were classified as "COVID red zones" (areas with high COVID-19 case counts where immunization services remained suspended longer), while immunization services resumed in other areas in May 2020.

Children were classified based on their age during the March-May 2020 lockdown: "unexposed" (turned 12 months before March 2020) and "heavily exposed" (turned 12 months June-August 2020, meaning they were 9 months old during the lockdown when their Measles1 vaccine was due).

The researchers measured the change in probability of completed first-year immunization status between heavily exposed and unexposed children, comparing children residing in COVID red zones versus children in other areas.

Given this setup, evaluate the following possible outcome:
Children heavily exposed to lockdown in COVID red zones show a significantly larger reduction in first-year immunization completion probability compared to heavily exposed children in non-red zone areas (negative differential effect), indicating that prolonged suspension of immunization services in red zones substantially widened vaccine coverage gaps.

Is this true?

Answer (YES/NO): NO